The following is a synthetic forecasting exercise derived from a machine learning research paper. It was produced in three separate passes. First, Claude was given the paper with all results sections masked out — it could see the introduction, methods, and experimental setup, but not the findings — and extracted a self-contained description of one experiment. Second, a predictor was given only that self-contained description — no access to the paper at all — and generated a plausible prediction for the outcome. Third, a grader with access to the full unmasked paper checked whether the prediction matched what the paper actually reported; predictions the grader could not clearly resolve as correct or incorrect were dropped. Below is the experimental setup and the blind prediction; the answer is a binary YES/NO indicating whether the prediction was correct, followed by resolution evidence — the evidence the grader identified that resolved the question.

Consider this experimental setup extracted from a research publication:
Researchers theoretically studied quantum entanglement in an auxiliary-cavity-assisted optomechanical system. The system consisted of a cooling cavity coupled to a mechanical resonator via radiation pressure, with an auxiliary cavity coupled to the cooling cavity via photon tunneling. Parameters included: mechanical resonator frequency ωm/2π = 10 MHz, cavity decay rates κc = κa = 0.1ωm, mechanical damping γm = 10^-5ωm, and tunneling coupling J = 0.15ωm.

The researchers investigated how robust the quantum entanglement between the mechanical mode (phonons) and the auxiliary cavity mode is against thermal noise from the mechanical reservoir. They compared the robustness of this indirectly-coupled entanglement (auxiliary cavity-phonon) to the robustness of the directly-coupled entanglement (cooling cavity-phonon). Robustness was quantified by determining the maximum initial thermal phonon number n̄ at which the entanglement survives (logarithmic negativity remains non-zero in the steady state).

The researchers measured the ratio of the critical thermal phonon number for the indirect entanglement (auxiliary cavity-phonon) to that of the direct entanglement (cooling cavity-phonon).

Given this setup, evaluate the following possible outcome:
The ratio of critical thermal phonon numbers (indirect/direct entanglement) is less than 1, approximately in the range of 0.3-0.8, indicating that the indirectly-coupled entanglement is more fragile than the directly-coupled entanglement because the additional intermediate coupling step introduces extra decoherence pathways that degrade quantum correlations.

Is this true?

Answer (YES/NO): NO